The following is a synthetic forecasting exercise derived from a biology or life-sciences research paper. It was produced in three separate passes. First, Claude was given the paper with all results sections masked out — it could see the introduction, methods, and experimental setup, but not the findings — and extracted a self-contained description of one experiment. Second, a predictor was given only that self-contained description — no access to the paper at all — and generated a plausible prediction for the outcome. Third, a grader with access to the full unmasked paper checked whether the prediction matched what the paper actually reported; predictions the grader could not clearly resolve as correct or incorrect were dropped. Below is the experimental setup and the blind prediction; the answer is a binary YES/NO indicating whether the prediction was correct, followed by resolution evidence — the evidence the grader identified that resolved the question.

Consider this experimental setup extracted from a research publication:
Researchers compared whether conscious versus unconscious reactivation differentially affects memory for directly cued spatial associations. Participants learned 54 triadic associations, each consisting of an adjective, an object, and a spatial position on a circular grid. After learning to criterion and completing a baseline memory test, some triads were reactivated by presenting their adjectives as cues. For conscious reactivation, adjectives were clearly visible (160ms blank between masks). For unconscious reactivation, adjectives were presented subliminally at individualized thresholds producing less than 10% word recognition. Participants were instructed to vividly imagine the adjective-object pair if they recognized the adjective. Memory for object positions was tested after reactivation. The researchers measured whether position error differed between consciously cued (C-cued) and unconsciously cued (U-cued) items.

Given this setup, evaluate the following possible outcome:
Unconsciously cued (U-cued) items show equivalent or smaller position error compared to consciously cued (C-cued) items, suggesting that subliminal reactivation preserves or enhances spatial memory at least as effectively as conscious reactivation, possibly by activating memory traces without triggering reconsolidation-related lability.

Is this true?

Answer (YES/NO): YES